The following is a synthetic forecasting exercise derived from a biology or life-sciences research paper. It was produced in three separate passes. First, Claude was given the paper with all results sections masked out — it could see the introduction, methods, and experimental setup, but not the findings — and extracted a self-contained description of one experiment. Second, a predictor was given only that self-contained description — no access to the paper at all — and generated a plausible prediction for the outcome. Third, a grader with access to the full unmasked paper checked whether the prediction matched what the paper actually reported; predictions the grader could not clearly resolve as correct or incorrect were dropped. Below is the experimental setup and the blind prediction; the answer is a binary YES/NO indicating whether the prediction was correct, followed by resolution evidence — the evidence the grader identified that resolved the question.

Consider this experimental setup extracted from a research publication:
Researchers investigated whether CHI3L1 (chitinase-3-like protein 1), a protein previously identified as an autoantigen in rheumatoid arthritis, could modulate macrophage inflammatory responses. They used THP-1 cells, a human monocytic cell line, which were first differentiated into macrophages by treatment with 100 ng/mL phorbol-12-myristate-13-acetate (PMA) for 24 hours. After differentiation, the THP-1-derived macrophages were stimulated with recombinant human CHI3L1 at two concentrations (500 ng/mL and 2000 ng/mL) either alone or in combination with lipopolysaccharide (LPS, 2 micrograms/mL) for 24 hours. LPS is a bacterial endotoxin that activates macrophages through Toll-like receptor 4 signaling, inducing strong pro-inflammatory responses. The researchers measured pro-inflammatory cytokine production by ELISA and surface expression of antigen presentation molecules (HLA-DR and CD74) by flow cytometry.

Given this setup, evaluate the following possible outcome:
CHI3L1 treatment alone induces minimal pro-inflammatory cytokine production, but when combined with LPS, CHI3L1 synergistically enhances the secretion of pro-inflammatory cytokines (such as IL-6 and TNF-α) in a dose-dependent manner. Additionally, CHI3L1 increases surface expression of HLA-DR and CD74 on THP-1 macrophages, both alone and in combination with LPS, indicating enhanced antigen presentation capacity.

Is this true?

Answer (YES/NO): NO